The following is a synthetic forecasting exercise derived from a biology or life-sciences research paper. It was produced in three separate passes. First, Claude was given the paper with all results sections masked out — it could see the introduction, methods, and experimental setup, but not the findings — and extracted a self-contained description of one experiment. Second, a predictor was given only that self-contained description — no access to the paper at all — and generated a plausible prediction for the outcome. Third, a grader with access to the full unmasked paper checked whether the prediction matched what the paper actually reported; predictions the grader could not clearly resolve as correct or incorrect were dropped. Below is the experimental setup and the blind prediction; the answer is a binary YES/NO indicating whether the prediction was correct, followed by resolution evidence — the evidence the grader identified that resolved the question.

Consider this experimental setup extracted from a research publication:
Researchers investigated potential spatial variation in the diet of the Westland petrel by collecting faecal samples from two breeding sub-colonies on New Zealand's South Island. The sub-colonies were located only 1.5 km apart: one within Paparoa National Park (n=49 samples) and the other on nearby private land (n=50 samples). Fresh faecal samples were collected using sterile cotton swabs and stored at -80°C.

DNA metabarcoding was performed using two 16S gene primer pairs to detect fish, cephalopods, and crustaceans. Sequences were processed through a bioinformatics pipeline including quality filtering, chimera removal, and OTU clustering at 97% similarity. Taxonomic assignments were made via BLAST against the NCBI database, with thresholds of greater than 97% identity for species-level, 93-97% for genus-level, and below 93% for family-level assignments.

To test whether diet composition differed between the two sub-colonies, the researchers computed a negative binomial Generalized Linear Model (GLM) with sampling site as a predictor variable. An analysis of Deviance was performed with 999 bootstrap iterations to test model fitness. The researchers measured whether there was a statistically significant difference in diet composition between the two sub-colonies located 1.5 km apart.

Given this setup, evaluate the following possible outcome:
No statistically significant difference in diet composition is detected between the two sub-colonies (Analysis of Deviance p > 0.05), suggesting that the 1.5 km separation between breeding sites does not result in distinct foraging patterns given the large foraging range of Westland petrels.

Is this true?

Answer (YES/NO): NO